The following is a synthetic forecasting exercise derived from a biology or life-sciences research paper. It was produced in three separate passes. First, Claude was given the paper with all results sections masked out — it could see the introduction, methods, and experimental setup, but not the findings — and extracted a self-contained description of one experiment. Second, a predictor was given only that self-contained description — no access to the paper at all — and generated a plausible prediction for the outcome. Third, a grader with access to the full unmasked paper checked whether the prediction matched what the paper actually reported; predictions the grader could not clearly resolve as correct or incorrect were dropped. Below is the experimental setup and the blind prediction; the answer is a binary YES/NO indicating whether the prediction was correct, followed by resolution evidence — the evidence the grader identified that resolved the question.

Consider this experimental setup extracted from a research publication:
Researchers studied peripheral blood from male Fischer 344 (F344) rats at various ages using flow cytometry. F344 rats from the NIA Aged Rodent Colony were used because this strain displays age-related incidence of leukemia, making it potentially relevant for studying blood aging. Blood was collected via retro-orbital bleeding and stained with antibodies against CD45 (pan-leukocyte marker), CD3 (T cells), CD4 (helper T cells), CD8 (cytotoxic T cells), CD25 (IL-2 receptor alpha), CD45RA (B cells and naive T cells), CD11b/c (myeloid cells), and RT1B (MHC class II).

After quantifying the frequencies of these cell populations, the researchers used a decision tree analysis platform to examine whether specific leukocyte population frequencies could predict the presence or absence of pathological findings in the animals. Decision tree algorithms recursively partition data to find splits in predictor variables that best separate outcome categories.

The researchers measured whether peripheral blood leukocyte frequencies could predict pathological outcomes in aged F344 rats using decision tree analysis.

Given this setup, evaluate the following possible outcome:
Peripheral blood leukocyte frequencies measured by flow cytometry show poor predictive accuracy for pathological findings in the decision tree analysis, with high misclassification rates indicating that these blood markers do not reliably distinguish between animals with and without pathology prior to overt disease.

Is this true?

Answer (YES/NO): NO